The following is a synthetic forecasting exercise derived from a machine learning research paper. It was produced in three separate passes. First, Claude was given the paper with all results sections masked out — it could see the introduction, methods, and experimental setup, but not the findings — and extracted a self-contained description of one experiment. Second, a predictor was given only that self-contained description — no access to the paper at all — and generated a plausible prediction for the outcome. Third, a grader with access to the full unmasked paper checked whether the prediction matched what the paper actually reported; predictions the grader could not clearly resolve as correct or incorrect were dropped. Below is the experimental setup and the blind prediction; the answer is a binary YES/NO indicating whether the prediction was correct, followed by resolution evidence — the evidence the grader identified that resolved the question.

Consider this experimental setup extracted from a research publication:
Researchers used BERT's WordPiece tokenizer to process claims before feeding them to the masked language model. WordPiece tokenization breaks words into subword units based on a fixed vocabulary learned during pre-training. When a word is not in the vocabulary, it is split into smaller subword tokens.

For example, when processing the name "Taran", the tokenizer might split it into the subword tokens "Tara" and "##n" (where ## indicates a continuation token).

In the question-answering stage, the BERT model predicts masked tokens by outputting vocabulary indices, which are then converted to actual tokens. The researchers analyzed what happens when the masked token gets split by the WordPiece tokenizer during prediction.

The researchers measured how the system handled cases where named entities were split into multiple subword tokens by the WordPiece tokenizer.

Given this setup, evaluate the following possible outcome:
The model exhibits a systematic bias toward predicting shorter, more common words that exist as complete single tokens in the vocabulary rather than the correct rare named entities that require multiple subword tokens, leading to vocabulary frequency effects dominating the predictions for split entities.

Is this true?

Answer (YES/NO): NO